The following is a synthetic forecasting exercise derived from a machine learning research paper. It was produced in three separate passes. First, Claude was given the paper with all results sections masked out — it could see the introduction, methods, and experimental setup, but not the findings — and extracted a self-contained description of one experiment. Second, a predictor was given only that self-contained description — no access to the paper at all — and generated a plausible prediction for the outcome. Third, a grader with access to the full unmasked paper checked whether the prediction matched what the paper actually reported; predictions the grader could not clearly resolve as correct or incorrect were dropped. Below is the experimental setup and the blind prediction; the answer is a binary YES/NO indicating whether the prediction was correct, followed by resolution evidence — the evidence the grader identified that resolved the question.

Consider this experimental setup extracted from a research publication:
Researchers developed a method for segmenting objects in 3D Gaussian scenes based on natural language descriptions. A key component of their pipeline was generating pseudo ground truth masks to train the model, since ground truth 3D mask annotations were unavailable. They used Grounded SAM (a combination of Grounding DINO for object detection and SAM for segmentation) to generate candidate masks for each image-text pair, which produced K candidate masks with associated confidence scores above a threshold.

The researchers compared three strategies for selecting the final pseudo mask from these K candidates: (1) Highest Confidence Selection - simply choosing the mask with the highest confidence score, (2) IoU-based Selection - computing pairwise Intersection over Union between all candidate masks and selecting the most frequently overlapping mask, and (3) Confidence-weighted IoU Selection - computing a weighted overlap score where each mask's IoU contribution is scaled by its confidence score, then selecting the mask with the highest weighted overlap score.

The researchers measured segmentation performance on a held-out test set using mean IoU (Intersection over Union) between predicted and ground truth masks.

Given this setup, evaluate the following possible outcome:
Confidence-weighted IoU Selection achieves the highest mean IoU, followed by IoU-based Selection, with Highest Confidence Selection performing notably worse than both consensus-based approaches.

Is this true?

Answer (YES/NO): YES